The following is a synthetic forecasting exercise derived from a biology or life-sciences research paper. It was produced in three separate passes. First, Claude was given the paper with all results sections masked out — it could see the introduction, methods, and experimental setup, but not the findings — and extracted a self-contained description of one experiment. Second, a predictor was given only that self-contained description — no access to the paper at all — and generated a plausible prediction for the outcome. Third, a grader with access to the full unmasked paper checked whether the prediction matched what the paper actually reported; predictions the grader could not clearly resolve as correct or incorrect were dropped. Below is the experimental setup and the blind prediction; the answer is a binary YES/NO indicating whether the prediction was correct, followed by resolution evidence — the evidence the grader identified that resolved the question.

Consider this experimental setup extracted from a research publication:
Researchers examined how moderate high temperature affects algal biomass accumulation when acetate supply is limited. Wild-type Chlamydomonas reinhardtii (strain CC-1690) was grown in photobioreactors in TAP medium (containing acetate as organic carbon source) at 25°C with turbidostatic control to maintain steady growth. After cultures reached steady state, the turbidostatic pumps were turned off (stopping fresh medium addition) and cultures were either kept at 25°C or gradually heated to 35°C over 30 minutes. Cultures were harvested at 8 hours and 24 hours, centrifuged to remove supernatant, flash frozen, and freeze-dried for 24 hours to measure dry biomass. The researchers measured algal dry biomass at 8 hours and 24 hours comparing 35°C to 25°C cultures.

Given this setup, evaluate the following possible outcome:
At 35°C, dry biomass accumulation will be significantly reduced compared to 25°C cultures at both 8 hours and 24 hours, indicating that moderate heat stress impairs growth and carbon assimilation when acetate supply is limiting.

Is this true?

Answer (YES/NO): NO